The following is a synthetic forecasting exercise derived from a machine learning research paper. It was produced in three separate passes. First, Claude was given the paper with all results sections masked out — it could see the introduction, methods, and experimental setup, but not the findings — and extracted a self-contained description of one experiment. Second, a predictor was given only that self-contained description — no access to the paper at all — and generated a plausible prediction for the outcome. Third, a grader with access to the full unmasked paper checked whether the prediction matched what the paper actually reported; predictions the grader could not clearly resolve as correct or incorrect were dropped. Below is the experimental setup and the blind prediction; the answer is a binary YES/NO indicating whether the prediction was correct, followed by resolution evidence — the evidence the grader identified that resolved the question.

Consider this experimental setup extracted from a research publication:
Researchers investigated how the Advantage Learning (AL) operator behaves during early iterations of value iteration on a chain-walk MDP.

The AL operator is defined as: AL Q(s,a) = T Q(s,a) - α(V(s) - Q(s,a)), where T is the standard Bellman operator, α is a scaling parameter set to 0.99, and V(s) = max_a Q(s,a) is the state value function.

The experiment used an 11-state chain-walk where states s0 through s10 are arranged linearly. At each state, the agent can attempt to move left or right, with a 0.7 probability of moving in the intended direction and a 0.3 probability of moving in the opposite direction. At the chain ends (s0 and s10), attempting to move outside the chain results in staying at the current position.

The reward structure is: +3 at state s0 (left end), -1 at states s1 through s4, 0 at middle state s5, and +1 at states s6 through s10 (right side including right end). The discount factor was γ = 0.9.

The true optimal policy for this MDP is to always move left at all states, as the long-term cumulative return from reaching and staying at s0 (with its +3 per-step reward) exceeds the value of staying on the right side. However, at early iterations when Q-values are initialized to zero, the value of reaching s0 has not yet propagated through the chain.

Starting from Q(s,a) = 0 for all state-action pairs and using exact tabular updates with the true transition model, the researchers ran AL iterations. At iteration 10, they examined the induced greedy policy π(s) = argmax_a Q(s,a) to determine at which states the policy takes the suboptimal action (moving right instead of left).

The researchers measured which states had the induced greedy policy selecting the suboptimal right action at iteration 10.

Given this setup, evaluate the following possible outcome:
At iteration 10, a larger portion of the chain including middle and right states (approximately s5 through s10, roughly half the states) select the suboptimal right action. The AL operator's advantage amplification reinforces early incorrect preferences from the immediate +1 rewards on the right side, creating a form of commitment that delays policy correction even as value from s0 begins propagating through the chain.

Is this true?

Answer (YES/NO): NO